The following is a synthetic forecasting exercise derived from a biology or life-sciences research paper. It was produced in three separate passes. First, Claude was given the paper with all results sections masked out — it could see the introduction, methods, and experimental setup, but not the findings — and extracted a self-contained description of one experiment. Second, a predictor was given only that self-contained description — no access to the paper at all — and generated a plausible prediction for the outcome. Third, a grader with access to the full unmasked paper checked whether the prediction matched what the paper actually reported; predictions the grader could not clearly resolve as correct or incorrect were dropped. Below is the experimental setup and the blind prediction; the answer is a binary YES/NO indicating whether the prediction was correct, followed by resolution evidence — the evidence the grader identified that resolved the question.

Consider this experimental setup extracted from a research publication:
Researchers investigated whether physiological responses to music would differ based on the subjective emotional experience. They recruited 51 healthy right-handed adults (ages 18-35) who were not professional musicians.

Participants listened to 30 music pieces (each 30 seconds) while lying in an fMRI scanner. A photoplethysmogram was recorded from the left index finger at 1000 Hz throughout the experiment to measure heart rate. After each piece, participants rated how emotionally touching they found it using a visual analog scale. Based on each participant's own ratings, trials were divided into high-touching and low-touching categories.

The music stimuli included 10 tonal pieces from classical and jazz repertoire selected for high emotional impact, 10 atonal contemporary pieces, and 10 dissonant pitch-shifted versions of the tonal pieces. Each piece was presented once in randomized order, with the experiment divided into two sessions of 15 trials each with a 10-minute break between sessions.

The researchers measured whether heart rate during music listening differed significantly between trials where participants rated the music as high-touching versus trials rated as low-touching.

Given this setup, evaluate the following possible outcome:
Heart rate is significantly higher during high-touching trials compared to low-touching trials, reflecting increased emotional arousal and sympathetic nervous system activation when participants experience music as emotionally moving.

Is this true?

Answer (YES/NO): YES